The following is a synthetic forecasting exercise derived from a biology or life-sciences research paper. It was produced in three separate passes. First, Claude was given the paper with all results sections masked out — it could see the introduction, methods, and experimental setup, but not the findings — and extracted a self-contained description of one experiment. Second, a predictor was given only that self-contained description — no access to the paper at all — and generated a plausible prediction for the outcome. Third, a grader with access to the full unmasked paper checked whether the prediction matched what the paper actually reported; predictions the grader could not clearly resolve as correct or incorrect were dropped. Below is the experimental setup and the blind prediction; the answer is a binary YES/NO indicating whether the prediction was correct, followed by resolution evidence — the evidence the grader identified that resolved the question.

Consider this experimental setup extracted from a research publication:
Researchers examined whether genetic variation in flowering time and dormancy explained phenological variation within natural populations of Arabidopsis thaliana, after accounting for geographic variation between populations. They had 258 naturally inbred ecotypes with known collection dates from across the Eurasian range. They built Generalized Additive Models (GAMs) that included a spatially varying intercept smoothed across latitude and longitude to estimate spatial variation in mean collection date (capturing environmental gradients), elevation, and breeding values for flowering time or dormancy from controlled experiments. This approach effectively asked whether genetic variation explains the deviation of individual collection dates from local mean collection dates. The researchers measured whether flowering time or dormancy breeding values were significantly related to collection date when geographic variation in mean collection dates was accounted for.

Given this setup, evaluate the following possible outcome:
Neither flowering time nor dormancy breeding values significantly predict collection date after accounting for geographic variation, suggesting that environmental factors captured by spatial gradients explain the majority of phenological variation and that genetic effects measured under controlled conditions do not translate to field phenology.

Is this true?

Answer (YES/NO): YES